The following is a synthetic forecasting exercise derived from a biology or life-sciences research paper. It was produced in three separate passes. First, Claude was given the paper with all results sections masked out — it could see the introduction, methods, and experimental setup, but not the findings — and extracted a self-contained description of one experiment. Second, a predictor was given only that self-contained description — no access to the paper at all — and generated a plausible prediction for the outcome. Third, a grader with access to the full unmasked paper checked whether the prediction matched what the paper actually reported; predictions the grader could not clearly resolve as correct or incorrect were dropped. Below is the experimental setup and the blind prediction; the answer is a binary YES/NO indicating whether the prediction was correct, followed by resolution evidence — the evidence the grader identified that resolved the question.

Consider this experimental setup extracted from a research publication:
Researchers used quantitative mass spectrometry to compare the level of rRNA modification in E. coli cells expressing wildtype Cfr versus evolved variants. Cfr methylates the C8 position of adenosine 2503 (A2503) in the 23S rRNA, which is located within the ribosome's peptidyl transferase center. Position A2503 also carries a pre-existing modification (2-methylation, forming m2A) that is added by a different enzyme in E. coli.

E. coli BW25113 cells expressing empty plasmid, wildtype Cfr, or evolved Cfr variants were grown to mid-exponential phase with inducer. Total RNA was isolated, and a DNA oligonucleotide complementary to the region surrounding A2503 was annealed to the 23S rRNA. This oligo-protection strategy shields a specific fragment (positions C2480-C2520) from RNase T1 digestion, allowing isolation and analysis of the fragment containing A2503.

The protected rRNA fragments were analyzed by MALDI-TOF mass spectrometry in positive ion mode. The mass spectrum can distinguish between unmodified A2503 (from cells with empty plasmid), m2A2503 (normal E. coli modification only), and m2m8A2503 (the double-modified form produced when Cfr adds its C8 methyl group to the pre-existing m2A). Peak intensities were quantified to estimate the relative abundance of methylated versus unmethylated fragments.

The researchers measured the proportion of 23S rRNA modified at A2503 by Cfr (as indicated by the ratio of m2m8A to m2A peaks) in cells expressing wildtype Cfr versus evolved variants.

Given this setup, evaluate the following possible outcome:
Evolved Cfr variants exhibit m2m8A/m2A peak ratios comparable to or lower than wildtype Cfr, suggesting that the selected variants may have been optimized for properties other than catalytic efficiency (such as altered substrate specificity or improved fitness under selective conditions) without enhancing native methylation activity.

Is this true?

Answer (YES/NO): NO